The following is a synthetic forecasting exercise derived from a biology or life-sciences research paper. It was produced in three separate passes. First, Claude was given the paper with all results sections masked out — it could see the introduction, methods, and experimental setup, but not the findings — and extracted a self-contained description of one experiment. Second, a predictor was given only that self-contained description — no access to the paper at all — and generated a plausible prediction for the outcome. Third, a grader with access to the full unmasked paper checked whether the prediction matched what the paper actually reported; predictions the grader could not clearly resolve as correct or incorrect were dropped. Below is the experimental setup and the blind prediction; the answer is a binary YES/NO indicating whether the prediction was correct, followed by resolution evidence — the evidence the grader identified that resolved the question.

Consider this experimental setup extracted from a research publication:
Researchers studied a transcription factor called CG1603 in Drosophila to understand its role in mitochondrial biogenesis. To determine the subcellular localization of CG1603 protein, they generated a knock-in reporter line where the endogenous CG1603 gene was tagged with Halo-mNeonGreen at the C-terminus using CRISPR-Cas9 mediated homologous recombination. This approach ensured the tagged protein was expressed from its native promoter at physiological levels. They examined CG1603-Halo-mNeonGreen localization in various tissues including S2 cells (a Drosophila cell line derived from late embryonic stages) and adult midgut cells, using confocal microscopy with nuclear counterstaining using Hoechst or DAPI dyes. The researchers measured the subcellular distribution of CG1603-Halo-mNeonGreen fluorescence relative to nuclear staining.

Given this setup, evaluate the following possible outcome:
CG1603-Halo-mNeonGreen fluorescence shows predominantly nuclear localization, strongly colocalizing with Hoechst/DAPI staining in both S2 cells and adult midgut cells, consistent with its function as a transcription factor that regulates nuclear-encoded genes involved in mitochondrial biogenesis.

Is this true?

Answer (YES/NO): YES